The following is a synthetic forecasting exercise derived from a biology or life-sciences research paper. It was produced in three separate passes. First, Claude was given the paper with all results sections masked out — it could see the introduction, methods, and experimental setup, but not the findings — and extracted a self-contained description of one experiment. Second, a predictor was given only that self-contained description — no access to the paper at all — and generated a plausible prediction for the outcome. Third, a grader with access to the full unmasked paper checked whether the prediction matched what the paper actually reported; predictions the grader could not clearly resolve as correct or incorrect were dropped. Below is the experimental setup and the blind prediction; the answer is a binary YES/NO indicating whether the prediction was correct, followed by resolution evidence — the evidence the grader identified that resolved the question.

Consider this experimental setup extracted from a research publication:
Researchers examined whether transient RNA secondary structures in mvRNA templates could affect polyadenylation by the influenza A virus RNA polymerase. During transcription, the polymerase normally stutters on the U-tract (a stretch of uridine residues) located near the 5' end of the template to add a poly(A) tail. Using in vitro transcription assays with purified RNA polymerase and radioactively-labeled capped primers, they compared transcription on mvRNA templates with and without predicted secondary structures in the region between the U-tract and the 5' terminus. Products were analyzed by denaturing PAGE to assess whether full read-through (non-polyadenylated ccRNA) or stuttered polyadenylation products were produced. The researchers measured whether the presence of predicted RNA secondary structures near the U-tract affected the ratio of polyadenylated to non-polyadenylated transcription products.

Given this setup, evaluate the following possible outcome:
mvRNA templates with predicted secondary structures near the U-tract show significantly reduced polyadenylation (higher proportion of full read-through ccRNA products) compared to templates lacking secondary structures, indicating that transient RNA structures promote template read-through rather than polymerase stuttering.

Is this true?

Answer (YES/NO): YES